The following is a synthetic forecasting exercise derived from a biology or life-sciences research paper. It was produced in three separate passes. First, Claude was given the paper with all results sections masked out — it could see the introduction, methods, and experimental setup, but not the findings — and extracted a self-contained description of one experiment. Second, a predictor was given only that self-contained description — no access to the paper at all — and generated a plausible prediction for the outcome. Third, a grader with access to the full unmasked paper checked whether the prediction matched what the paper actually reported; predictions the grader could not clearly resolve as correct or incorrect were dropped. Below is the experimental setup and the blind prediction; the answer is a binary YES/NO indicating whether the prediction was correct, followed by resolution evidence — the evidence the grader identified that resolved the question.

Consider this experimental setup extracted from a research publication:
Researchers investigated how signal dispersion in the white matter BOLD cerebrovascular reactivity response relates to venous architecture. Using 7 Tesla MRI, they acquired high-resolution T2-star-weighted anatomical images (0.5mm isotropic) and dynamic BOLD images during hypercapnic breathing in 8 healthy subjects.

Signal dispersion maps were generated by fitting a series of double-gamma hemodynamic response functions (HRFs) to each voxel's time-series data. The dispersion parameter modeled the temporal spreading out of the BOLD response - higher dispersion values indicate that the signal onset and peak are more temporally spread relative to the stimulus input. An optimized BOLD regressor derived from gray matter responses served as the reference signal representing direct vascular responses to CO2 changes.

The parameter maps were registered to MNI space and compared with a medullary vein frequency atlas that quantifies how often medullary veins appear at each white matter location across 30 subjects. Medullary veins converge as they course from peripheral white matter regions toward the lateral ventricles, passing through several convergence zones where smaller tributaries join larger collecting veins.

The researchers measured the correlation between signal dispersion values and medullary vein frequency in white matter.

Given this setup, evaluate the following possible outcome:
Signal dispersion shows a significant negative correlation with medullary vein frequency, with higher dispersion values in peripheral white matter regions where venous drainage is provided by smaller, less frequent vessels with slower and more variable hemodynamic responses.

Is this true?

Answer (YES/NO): NO